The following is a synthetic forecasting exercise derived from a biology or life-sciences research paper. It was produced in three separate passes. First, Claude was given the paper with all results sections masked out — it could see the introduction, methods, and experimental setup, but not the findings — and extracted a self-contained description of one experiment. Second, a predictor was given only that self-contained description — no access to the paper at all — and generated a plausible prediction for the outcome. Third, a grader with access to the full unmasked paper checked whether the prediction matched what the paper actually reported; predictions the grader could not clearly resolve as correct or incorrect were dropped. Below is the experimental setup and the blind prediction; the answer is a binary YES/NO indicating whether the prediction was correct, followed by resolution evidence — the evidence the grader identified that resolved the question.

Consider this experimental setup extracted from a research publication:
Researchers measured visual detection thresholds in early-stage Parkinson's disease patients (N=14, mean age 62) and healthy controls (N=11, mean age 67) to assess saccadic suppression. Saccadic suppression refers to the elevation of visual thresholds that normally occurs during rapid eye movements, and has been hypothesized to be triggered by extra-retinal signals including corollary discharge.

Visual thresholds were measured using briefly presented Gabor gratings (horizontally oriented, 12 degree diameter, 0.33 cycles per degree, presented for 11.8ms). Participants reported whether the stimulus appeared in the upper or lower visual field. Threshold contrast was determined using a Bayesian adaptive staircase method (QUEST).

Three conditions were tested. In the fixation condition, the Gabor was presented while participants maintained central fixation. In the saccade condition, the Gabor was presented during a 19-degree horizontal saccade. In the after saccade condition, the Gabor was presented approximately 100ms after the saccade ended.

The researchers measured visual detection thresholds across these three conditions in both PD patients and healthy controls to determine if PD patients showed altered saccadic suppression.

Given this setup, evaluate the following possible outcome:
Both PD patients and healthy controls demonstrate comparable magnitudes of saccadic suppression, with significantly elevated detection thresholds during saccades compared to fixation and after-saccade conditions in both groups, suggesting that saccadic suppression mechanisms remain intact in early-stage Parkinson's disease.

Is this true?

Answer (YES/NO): YES